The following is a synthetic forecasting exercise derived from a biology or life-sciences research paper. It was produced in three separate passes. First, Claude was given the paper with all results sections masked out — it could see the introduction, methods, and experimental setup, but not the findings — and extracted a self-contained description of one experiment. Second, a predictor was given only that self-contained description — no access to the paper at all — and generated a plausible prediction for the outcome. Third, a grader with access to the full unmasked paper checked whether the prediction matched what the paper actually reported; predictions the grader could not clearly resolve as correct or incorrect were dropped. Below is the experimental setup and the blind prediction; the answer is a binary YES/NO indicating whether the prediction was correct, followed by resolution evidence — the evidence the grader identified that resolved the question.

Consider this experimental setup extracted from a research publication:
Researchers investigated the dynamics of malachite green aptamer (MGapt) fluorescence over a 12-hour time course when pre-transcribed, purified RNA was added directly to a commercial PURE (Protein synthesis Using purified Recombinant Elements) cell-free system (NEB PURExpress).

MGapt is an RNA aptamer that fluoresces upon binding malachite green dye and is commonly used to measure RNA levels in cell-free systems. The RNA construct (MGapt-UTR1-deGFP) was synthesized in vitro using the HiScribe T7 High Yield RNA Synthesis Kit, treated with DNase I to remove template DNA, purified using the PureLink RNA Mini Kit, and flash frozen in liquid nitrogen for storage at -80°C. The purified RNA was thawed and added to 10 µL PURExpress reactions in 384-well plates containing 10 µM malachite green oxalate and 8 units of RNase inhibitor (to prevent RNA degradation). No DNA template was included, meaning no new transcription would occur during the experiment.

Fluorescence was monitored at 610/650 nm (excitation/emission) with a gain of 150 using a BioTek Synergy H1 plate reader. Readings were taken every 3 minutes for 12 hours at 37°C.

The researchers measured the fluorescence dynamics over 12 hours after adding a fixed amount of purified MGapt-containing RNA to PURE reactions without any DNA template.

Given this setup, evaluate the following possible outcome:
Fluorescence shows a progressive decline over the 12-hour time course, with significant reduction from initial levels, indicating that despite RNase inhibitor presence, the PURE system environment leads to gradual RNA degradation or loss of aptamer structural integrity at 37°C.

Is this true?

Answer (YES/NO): NO